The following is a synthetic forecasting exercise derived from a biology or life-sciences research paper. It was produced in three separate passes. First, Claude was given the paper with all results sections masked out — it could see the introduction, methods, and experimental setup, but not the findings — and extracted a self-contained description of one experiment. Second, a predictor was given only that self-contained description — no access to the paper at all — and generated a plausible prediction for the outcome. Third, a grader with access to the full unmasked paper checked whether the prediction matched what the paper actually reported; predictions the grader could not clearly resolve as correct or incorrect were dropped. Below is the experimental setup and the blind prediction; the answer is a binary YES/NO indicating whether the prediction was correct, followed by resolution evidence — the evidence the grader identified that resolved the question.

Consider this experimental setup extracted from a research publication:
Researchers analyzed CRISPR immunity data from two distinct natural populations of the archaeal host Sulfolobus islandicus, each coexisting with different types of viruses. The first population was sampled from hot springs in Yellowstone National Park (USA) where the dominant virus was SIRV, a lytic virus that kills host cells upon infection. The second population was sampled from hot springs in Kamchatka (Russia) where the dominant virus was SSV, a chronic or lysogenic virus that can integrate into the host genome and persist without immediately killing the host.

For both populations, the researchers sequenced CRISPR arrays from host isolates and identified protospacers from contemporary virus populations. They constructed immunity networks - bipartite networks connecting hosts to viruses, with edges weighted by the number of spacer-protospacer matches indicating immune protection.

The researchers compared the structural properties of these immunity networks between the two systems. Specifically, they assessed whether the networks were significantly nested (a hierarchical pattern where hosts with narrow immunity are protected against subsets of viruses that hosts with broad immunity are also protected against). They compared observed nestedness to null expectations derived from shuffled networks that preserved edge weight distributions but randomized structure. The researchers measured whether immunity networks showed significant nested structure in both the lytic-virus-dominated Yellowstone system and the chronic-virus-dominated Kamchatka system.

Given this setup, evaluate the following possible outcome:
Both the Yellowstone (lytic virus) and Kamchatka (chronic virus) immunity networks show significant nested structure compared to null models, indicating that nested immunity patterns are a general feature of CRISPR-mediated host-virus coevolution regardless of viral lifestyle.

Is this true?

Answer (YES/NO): YES